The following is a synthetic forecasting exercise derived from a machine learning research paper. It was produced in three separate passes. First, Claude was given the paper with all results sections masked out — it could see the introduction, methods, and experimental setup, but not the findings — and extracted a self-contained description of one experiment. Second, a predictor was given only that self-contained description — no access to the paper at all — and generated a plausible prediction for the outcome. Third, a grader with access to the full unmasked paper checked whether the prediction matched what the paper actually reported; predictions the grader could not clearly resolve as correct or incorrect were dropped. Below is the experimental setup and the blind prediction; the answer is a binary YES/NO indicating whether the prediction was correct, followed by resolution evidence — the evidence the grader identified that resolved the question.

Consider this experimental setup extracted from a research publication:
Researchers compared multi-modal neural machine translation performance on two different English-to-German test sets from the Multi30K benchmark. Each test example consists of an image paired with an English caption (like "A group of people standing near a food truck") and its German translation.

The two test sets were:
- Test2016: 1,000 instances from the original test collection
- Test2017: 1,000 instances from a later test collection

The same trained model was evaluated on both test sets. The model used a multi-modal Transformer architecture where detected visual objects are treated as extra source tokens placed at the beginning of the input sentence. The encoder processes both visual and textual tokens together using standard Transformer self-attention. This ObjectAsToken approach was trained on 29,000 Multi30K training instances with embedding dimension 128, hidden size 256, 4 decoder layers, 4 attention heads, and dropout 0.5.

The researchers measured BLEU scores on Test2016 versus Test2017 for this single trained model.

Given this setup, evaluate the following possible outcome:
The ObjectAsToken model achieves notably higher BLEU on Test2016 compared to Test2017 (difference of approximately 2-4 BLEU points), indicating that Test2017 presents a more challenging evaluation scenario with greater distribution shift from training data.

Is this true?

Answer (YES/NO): NO